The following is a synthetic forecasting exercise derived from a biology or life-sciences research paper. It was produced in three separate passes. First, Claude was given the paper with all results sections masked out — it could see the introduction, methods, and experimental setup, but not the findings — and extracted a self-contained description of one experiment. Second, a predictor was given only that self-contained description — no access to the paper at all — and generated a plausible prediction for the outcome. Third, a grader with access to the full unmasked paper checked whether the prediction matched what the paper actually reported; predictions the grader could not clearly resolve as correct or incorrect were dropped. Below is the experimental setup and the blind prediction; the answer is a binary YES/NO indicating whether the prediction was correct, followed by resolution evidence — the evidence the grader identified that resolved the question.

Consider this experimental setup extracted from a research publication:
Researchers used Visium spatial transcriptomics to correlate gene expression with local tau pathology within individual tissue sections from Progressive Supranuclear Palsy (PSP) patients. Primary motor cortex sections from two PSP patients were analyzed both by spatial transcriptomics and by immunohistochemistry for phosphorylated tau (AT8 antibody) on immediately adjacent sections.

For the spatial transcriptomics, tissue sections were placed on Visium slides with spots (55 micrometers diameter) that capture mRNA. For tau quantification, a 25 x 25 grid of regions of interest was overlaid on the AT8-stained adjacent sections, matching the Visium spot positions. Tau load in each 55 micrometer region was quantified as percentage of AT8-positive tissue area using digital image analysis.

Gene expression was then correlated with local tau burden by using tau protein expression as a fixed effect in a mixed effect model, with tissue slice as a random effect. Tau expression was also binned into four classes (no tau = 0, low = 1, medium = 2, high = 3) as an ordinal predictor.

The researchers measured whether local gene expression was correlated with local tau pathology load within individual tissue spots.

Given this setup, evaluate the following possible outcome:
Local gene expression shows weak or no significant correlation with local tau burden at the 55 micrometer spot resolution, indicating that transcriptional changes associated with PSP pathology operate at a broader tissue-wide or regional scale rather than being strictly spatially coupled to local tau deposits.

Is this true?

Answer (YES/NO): NO